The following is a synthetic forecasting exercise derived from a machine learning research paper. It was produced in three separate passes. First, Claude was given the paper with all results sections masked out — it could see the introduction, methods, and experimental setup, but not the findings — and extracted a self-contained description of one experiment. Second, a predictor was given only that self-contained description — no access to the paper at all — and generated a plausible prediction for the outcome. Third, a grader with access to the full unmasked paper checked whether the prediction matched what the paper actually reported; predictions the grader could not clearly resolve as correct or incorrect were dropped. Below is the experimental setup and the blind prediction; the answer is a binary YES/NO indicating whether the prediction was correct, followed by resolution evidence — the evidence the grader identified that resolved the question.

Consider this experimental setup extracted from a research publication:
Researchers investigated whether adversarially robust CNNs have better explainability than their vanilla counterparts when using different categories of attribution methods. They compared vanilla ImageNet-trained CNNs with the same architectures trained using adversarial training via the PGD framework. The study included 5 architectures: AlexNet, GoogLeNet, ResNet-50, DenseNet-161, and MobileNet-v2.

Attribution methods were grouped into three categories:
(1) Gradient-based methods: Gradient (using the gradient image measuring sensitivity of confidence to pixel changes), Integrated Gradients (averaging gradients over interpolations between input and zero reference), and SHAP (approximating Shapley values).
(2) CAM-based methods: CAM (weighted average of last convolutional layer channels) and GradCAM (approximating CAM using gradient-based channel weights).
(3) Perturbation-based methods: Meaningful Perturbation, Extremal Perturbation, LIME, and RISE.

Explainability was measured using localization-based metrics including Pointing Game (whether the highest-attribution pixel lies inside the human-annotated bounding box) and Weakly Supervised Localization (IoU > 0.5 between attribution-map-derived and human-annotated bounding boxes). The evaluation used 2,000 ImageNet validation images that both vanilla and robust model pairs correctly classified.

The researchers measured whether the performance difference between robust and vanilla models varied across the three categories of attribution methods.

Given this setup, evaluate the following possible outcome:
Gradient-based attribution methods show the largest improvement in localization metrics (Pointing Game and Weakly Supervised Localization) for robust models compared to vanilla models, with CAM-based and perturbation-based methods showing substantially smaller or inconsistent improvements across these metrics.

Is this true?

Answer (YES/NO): YES